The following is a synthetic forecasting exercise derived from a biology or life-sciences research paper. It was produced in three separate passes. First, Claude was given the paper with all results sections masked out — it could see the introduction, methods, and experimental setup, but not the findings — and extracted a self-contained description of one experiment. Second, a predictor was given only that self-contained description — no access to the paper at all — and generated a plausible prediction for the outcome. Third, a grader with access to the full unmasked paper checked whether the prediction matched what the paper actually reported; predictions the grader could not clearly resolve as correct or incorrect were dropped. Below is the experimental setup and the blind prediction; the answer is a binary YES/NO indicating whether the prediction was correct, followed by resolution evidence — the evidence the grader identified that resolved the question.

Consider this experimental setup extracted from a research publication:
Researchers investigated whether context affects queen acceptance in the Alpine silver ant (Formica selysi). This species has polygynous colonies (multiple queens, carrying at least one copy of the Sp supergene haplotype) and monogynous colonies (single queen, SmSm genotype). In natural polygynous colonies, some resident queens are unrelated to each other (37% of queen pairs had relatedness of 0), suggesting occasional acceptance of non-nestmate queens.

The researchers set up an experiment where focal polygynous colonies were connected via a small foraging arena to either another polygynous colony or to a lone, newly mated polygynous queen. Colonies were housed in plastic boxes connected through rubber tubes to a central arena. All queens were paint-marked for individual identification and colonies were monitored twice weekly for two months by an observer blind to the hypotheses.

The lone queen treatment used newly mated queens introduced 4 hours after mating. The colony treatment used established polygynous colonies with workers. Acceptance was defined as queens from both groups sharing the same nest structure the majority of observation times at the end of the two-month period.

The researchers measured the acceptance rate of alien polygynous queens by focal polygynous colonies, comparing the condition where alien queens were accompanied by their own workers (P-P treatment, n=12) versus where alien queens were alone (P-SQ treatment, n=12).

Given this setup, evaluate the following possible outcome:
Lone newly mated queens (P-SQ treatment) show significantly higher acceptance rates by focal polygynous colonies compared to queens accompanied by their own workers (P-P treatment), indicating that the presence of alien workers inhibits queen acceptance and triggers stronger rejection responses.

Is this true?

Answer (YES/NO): NO